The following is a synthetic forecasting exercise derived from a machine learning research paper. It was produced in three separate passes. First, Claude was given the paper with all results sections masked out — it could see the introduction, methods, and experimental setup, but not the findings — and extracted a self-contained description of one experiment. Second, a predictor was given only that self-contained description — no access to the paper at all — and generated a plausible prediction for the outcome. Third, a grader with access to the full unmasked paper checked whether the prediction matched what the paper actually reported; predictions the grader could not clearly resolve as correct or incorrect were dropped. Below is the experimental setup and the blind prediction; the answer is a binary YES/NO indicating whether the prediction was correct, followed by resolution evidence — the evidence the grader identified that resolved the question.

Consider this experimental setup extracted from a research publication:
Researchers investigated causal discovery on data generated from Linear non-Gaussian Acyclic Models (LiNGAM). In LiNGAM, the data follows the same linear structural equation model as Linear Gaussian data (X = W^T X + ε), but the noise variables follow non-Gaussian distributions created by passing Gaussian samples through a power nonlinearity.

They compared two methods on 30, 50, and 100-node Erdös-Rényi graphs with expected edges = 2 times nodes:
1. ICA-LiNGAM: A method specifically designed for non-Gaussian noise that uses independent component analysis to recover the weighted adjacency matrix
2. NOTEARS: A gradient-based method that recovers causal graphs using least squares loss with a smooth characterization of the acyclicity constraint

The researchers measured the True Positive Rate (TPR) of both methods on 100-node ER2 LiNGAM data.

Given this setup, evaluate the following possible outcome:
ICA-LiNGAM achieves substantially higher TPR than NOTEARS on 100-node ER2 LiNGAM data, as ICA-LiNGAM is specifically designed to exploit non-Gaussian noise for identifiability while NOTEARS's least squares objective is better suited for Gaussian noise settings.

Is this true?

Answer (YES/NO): NO